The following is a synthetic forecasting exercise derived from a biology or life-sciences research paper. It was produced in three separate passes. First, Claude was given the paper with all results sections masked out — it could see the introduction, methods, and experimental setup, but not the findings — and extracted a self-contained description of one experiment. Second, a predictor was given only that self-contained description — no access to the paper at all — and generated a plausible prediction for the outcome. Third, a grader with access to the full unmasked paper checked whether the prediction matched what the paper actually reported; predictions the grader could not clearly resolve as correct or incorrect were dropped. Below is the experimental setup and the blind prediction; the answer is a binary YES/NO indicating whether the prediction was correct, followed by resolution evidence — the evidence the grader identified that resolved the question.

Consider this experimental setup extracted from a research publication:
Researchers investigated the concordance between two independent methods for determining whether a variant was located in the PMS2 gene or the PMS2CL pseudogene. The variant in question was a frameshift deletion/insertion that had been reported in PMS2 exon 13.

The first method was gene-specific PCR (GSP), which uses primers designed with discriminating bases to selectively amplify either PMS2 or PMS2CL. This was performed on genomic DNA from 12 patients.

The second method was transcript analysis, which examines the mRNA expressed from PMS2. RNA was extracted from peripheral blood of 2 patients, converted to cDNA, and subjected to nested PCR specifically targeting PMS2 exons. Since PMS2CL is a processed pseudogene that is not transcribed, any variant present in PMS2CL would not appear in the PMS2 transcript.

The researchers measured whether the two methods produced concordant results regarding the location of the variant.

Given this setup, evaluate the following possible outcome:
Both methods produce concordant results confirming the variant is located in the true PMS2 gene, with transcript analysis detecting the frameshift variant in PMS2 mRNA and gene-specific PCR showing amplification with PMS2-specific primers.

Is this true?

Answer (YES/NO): NO